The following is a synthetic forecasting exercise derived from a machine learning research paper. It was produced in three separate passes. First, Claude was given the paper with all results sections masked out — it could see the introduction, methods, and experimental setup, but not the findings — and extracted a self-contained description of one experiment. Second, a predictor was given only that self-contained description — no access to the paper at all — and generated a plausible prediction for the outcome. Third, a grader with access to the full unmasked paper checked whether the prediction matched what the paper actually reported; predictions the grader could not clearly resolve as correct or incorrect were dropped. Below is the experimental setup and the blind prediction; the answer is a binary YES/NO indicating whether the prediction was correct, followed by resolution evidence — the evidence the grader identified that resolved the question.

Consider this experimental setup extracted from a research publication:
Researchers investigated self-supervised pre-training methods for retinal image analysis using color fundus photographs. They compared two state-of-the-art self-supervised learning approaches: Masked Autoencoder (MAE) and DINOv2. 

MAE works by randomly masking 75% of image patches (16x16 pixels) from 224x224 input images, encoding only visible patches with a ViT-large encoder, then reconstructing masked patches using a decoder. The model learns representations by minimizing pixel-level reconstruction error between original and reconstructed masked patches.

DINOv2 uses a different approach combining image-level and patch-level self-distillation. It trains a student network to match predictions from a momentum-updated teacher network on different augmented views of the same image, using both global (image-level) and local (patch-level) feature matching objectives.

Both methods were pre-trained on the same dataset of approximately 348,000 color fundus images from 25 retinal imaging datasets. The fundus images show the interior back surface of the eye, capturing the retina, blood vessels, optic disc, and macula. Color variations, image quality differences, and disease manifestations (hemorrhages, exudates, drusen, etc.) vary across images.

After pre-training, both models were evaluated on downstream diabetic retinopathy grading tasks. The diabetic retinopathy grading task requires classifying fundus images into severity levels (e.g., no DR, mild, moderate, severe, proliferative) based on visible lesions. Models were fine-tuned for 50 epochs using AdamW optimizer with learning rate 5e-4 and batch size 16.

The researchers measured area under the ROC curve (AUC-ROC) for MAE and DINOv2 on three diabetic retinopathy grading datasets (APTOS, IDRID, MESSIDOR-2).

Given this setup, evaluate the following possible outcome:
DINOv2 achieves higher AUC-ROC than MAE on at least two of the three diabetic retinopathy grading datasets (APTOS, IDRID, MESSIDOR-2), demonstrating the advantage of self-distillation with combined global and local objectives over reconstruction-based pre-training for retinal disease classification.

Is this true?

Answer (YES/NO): NO